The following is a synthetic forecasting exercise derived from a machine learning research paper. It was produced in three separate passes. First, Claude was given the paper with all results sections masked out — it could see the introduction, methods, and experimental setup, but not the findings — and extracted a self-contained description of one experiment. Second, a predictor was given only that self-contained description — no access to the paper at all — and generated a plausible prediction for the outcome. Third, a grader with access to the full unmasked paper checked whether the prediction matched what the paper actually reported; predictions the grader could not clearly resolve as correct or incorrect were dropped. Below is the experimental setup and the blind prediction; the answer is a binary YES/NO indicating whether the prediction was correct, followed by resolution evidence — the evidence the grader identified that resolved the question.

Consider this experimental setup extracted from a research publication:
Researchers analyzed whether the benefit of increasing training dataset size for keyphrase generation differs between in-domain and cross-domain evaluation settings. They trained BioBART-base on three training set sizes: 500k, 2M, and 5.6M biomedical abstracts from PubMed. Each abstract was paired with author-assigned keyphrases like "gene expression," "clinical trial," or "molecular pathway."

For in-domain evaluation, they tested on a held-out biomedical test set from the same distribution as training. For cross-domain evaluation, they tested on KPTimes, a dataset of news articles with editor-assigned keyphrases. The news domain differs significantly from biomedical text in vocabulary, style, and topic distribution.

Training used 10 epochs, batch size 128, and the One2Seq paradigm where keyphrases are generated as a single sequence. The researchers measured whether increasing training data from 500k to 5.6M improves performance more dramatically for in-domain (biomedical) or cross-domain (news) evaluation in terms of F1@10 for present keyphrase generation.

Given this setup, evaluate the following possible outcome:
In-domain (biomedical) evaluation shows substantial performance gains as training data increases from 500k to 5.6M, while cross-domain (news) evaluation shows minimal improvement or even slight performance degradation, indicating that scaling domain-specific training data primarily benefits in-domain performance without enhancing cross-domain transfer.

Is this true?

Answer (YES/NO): NO